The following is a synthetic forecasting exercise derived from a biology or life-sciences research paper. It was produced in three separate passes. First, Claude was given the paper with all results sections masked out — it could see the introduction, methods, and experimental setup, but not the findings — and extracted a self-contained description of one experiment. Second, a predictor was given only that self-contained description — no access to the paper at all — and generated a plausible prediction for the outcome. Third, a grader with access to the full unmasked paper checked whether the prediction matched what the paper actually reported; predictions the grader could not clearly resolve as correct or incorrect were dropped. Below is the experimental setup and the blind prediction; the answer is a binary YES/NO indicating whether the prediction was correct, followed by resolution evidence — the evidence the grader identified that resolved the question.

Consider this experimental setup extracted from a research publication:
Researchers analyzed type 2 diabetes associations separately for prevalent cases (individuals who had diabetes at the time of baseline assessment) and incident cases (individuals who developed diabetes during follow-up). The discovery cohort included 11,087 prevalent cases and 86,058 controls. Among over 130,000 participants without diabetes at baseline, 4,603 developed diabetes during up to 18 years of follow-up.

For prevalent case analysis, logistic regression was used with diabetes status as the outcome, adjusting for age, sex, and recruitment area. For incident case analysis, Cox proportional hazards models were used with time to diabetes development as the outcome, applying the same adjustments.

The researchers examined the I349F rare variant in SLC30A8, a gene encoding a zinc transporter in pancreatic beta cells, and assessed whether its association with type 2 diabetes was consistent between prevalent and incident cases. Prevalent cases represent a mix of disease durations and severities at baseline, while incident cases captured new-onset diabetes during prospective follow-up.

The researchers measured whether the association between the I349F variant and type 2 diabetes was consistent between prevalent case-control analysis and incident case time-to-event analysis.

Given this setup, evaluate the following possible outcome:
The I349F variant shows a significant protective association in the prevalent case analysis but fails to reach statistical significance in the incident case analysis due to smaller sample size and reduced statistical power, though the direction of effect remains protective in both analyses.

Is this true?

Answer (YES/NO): YES